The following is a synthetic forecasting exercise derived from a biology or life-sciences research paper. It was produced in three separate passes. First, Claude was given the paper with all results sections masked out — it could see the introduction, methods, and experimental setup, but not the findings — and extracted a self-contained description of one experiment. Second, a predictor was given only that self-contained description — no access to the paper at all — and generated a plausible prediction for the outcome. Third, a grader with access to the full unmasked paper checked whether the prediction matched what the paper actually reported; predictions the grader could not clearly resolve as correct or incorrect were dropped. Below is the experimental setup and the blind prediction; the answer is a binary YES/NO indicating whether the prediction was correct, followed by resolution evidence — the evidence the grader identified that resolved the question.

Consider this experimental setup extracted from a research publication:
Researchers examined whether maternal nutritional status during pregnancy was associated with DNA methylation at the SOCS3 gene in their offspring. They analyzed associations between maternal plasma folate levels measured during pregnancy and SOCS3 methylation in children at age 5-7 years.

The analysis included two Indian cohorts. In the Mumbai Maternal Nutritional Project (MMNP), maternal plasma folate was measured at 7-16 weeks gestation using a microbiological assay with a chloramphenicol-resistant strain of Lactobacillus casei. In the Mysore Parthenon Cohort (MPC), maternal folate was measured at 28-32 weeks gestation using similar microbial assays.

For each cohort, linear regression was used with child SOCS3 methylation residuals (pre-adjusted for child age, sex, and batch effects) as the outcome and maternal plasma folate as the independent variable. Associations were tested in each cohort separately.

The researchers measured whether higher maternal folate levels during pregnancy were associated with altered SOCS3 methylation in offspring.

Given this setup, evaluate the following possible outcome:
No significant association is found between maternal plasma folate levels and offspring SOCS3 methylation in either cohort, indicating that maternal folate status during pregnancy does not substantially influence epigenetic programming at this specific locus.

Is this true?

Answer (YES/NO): NO